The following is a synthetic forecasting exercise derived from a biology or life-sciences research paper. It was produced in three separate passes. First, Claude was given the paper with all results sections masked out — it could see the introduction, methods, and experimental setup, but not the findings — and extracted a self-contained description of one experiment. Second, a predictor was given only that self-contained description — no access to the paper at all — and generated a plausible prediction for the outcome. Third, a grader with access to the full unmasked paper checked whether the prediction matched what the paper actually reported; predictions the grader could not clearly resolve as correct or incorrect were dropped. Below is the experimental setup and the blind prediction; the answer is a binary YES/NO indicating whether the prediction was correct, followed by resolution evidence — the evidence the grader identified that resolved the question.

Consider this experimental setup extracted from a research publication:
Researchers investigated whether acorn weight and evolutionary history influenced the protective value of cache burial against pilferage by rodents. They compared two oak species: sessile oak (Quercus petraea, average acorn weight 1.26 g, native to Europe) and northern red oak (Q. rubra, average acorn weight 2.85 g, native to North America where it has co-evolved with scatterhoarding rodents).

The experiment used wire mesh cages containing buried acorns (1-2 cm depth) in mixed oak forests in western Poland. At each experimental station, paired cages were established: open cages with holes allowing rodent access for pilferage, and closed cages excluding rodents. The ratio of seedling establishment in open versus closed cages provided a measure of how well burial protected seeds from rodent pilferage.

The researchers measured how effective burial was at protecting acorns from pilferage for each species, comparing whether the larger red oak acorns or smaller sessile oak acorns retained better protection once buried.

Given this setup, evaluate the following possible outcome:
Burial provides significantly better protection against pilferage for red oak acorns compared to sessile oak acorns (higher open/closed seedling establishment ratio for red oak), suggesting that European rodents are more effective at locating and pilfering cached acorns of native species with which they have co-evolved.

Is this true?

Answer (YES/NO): YES